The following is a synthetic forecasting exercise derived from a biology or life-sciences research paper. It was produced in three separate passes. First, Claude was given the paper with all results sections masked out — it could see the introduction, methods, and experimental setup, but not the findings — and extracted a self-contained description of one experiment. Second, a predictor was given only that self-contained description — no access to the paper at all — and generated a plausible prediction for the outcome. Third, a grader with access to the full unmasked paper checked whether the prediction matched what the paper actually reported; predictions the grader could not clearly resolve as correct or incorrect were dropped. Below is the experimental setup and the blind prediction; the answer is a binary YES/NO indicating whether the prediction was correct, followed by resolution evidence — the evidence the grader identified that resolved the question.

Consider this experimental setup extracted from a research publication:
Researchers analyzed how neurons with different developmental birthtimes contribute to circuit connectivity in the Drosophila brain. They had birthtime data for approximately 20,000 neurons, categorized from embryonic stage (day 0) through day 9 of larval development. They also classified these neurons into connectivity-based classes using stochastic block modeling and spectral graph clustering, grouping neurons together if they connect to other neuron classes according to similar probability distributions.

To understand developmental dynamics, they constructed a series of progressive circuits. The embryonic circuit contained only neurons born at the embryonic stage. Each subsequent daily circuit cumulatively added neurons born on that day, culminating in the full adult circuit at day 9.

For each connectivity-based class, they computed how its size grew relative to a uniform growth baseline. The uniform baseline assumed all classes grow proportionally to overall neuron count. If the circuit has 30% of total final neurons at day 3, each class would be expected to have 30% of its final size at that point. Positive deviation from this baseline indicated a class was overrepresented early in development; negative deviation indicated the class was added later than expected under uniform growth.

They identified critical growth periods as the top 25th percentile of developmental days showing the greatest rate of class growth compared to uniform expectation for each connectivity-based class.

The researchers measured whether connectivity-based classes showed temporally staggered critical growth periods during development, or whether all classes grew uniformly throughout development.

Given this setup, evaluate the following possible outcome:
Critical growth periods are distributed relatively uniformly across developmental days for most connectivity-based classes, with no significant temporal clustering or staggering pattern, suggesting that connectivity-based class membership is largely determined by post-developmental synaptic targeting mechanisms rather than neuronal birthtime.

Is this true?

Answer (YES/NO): NO